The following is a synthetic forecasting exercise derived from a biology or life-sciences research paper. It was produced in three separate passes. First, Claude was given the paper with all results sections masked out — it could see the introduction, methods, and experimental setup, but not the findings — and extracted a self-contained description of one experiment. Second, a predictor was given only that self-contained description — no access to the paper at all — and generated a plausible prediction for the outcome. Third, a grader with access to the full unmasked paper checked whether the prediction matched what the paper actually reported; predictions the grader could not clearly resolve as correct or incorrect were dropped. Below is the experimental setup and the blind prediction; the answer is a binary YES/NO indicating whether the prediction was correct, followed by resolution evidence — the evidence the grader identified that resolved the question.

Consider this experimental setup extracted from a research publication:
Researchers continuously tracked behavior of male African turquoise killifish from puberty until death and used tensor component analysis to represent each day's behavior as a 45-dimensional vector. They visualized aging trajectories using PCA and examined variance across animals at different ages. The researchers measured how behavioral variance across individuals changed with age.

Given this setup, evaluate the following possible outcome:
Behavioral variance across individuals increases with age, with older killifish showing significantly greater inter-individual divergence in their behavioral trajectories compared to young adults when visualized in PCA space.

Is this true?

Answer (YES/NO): YES